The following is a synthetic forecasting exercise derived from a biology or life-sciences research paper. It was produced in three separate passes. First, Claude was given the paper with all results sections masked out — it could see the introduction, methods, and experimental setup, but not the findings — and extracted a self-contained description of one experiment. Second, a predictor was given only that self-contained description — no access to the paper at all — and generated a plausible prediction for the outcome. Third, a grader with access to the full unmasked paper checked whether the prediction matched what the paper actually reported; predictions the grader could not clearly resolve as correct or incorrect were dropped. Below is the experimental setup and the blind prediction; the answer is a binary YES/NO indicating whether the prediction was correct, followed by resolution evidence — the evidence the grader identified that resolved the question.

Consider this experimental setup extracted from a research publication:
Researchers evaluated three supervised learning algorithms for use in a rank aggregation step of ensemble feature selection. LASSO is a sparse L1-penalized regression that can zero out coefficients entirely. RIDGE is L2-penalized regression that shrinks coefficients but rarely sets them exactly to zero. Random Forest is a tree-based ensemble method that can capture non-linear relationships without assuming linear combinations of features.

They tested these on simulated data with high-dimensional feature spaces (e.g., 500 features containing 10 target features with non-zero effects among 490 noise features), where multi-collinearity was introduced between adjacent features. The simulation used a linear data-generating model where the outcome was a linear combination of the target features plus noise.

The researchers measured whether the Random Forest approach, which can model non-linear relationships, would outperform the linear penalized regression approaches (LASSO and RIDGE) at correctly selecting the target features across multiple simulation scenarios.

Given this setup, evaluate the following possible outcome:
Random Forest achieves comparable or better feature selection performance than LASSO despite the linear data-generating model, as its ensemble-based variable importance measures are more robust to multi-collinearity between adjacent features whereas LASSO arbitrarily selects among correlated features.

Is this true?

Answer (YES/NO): YES